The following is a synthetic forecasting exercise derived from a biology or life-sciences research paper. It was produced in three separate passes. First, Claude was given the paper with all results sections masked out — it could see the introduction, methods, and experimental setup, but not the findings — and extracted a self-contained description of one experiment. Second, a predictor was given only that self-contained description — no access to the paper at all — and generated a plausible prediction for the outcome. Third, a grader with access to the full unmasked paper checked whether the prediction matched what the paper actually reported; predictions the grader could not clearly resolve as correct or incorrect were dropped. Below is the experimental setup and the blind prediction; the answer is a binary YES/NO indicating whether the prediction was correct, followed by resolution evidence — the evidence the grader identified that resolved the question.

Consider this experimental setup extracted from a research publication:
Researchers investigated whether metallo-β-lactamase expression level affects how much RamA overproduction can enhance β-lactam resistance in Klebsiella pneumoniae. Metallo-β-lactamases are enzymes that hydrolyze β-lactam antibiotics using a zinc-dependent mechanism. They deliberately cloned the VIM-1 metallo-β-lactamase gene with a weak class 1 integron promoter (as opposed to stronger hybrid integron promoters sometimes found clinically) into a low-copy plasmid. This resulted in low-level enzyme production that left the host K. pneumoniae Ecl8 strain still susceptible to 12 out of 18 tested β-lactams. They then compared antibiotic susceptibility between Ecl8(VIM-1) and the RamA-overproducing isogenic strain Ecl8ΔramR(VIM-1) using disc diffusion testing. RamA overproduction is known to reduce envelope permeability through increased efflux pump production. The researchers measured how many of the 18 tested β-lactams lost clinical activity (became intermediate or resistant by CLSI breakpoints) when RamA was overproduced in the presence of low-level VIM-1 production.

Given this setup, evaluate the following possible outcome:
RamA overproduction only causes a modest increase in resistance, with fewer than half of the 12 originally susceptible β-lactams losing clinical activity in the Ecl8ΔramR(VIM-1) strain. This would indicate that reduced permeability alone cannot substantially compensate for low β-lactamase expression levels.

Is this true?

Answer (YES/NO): NO